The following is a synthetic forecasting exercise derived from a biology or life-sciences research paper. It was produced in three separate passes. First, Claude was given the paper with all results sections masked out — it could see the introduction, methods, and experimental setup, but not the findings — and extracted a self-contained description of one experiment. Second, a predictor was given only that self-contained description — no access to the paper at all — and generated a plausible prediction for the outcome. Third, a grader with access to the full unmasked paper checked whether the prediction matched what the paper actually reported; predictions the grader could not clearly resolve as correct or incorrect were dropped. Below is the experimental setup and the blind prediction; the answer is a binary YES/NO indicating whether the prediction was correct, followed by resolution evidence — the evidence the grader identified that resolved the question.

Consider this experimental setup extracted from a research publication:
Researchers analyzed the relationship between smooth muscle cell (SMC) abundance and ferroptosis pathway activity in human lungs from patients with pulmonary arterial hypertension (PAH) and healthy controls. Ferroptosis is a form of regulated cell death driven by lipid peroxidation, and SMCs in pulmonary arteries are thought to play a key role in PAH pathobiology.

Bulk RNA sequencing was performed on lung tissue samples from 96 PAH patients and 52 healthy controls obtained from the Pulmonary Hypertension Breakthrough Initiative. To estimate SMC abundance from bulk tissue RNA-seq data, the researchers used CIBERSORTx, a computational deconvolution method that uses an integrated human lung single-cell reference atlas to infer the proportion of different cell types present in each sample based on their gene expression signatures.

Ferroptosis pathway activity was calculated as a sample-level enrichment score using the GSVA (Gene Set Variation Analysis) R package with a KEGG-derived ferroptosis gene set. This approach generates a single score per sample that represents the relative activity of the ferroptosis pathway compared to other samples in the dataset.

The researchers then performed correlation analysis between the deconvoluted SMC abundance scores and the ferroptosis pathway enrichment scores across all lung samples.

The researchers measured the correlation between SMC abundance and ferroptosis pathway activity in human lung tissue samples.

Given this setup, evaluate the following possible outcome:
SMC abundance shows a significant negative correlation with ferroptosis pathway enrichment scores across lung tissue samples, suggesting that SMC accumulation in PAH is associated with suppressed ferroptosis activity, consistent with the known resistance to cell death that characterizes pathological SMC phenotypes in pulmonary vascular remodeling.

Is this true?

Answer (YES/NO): YES